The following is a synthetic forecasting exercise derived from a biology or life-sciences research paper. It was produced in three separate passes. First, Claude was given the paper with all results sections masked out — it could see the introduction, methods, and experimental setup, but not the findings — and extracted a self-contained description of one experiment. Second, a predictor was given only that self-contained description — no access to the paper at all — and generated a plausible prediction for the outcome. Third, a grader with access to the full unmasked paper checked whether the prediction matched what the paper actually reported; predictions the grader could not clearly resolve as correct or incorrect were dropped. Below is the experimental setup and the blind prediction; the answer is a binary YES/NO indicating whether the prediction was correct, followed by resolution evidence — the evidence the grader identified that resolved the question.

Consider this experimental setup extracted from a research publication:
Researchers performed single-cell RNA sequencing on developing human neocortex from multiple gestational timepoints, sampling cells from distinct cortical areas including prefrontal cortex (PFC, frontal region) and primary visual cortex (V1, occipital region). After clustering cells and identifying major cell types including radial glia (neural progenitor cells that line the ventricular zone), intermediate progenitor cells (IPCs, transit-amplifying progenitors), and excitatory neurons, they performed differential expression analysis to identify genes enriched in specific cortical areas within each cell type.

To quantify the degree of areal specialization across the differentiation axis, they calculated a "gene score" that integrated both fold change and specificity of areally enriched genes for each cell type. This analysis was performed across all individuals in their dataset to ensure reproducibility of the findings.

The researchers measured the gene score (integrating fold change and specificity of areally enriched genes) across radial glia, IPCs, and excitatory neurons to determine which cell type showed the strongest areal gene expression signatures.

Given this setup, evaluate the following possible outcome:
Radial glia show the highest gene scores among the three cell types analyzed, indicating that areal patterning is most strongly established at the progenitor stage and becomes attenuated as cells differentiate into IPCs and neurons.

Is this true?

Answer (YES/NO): NO